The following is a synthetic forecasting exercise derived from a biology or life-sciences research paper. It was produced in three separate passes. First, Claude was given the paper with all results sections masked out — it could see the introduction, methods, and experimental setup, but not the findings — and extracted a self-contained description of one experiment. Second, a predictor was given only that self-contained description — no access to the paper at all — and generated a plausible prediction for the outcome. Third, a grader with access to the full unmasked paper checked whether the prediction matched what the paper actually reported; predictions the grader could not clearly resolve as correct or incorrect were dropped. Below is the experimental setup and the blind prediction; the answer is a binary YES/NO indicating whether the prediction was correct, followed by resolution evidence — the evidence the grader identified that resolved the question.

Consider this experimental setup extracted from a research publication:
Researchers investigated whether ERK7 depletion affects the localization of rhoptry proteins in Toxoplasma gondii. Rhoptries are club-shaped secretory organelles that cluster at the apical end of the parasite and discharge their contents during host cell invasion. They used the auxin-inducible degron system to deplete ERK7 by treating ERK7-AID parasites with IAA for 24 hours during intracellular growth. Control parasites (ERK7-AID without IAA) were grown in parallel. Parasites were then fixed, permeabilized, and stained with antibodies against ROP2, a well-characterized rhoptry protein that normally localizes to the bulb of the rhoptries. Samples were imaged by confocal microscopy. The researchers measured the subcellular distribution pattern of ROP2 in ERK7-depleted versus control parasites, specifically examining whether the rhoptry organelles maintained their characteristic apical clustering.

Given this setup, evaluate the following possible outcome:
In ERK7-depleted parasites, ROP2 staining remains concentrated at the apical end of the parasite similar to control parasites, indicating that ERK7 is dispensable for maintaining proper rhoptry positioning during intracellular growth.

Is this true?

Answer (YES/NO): NO